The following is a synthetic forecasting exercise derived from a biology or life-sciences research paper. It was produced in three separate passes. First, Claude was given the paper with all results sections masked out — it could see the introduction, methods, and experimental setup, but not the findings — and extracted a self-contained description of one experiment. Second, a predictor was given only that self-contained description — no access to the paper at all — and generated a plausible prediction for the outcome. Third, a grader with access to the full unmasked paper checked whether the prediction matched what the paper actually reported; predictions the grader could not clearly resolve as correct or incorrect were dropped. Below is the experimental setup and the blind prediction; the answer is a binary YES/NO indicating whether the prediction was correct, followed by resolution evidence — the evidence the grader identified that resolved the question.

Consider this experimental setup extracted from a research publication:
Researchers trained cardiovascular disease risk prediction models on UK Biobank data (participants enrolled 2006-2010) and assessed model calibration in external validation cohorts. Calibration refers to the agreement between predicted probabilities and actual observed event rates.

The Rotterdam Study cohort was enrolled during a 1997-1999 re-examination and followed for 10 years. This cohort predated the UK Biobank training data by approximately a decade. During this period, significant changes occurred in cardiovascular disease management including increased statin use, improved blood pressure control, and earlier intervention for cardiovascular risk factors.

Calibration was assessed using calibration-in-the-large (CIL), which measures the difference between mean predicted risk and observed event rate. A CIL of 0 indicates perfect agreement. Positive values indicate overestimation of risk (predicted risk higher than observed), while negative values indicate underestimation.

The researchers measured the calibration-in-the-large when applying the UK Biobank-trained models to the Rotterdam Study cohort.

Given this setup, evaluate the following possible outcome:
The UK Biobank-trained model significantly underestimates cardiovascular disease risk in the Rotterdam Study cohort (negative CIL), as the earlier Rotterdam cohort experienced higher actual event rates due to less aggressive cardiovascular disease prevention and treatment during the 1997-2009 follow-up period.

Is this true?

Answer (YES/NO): NO